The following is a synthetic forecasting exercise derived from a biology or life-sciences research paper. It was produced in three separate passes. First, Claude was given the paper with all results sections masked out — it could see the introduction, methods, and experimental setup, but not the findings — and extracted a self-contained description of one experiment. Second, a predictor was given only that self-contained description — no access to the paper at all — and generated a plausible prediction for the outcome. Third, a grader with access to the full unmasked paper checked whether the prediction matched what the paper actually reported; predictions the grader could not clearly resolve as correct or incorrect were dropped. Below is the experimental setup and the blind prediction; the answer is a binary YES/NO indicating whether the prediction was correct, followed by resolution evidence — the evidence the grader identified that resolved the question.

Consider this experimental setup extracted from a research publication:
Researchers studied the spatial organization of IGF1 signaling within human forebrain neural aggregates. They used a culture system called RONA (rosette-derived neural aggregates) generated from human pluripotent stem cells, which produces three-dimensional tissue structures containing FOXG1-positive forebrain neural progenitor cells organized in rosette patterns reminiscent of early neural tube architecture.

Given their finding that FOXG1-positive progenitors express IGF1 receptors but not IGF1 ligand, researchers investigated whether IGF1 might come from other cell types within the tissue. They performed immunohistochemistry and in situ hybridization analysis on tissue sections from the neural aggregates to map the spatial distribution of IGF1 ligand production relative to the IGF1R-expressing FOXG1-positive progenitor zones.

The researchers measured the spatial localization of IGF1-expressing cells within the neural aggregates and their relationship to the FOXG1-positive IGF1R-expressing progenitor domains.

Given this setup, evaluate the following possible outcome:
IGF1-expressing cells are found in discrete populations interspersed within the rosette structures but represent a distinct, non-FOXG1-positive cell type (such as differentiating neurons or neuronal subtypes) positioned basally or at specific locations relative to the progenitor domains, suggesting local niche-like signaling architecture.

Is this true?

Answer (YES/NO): NO